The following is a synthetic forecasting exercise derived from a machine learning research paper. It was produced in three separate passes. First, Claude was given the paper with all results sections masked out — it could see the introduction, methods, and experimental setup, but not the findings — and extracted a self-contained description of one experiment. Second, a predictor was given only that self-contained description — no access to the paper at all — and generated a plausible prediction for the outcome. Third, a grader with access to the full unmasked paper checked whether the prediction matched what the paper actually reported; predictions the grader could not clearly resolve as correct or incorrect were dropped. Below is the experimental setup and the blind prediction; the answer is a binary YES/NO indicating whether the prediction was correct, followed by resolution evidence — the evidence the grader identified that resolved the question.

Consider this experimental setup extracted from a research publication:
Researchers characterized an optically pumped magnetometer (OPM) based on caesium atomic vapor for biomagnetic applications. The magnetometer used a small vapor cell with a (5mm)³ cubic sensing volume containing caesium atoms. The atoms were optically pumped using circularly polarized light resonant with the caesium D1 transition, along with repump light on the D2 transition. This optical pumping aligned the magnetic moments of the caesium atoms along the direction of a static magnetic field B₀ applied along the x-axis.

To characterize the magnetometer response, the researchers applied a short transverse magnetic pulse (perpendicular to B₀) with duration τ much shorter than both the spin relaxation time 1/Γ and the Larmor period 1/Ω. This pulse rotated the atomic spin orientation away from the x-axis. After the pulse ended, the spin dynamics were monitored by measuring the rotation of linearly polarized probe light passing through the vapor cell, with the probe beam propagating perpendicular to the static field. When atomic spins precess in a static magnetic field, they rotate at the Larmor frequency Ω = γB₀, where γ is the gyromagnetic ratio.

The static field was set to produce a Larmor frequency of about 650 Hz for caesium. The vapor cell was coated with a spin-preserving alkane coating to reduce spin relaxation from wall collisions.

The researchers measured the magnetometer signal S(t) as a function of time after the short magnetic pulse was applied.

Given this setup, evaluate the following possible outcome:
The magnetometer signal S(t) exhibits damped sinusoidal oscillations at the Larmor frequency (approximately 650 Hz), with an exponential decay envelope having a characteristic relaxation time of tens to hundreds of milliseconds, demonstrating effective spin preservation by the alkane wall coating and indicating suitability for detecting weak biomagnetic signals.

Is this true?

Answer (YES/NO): NO